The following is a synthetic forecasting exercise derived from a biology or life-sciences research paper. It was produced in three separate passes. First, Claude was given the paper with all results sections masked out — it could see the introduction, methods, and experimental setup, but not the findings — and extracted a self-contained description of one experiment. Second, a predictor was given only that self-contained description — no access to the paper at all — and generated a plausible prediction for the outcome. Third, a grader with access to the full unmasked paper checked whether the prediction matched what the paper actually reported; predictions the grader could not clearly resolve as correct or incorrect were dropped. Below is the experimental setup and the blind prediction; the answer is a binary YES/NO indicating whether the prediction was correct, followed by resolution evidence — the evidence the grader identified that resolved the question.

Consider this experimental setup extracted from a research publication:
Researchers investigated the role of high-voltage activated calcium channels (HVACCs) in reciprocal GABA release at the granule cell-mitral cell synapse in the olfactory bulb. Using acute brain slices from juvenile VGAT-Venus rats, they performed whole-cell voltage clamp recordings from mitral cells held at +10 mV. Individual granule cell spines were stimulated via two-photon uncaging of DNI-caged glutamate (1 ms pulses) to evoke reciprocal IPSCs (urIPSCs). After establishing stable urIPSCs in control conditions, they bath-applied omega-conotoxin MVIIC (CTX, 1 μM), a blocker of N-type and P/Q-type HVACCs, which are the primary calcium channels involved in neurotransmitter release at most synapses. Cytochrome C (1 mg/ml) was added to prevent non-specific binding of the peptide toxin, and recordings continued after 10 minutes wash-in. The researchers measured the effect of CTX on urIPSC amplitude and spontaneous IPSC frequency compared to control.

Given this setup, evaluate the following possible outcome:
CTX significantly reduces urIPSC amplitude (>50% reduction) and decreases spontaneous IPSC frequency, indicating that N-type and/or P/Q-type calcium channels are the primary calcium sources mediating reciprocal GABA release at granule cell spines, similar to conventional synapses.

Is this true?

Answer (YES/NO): NO